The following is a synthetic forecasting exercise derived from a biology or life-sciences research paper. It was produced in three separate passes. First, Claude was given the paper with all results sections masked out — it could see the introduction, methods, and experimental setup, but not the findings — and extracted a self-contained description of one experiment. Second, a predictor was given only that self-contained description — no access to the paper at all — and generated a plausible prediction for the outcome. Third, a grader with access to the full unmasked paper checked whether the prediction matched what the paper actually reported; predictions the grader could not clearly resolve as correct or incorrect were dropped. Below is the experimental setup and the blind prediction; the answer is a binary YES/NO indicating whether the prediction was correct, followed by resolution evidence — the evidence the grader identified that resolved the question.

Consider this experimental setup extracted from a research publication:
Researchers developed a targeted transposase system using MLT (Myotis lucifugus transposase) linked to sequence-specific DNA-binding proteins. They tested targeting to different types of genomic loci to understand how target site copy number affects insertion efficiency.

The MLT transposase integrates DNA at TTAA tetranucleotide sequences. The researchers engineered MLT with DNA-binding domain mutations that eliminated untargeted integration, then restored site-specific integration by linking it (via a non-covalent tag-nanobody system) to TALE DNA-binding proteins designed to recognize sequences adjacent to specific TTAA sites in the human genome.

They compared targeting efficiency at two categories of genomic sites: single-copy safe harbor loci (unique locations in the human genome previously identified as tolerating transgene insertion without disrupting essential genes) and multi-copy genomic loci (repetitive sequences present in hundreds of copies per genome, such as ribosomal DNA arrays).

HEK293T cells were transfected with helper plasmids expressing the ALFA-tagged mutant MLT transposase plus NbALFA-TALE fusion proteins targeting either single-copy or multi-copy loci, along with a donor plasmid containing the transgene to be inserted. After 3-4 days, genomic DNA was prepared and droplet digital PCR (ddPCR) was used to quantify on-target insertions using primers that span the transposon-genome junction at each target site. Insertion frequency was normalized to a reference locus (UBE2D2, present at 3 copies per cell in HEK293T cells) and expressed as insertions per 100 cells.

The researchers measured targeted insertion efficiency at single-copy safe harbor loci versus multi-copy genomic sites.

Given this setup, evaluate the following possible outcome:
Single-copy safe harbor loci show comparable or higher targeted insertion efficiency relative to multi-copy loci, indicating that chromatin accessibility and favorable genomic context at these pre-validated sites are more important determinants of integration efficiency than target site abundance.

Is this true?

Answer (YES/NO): NO